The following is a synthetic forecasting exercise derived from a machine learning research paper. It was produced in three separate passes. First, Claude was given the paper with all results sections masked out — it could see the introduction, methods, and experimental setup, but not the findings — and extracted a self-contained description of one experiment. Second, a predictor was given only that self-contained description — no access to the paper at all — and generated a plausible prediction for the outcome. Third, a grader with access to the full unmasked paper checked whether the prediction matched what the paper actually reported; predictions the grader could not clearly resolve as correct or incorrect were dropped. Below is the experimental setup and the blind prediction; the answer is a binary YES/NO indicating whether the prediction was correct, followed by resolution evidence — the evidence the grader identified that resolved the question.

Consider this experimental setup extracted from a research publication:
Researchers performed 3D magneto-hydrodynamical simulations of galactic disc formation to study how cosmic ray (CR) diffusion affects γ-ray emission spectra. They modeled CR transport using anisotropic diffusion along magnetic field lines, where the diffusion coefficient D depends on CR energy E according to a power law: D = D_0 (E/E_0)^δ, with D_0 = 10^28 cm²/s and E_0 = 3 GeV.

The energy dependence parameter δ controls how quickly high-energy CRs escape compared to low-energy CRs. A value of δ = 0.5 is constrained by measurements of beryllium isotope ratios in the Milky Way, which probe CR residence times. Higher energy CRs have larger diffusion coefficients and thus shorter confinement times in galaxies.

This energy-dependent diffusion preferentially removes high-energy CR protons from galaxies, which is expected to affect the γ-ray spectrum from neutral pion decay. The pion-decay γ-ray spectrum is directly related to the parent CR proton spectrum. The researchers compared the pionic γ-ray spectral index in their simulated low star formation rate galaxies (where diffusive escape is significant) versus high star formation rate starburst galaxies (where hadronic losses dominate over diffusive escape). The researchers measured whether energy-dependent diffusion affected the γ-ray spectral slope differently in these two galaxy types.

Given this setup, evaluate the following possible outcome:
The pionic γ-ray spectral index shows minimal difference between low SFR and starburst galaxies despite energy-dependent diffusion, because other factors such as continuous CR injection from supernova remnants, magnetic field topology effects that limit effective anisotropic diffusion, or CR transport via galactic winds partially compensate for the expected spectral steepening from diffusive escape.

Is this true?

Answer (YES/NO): NO